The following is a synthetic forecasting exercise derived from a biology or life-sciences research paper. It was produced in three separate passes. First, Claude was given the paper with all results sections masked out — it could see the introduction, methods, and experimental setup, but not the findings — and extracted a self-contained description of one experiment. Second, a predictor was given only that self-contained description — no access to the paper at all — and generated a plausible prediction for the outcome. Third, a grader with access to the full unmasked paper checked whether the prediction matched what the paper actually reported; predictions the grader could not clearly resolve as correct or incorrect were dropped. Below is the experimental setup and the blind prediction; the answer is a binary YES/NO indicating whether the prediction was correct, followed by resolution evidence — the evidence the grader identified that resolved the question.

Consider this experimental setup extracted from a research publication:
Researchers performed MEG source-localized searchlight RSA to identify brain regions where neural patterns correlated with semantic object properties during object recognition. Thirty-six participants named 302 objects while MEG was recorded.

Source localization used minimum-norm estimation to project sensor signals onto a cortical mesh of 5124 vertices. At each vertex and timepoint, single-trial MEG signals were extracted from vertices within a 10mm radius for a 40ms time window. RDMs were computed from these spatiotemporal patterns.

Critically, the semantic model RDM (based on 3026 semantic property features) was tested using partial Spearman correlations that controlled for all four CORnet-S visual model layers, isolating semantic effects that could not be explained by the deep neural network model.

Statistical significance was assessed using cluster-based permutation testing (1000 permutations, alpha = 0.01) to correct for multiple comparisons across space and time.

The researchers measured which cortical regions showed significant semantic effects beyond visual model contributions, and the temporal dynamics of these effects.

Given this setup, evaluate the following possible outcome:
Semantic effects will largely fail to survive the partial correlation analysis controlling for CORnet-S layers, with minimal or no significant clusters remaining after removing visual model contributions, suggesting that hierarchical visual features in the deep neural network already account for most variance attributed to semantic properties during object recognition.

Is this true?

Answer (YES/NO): NO